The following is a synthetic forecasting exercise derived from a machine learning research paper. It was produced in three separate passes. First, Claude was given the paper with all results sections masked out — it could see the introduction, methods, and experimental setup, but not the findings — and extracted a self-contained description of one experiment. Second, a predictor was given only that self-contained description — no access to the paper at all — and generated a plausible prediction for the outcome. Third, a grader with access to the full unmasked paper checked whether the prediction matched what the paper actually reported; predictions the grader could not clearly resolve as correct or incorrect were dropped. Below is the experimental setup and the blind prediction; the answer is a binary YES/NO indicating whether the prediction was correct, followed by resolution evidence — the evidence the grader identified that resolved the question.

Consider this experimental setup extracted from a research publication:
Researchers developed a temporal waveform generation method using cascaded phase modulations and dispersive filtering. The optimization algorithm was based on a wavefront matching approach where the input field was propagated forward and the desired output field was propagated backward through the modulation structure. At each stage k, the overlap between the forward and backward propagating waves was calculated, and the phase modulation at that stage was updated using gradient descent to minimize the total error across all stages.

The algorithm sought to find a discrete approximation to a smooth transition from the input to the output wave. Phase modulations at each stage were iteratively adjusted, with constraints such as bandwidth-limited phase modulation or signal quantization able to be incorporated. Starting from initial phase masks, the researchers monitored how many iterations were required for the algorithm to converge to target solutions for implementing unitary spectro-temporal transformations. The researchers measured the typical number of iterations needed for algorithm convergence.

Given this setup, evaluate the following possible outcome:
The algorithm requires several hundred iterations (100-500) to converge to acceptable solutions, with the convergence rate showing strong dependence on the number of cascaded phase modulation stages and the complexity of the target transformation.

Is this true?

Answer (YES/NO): NO